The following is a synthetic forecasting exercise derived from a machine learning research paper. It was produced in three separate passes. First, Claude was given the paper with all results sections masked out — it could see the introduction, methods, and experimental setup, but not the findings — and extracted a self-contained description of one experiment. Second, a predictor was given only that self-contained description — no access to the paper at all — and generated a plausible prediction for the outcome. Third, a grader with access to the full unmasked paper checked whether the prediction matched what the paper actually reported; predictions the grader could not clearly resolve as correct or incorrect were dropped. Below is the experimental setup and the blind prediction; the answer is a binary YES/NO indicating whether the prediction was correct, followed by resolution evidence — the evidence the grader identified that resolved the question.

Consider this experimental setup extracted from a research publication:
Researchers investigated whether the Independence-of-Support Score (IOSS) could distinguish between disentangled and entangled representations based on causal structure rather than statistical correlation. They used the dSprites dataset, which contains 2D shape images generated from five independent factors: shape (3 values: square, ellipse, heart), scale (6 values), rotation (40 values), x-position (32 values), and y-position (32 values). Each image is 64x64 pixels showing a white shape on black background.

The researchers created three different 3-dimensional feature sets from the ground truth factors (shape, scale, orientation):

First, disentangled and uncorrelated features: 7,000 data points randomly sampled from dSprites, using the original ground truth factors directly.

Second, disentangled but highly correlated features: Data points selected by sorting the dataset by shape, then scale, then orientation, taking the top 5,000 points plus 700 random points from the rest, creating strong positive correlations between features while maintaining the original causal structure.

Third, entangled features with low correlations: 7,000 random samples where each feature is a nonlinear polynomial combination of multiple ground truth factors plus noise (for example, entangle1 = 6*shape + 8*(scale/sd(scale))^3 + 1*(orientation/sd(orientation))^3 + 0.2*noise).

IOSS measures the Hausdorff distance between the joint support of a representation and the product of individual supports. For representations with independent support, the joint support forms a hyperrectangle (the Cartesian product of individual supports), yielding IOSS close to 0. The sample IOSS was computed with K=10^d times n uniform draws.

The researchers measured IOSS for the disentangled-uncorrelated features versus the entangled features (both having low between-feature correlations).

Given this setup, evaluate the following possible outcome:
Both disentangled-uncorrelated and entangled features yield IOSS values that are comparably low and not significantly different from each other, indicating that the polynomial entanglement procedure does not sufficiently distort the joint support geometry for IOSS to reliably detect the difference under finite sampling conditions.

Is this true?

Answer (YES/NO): NO